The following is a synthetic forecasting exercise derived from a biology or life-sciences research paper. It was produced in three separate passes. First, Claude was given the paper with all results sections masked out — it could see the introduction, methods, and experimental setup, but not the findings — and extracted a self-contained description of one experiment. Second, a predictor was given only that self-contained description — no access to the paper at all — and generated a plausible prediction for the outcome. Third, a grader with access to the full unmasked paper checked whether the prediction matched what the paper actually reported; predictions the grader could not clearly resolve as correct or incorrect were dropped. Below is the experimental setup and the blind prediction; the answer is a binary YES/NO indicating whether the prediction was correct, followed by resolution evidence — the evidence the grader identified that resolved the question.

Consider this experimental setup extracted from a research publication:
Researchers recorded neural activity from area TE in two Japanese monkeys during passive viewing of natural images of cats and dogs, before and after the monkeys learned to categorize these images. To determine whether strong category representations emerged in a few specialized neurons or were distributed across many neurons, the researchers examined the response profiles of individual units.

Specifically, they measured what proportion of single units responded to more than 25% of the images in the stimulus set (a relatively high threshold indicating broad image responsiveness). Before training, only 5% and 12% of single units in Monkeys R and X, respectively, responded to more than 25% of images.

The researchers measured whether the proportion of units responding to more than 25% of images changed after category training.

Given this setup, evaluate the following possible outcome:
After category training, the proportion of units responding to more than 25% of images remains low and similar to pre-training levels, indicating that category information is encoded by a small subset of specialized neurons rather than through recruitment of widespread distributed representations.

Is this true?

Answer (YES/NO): NO